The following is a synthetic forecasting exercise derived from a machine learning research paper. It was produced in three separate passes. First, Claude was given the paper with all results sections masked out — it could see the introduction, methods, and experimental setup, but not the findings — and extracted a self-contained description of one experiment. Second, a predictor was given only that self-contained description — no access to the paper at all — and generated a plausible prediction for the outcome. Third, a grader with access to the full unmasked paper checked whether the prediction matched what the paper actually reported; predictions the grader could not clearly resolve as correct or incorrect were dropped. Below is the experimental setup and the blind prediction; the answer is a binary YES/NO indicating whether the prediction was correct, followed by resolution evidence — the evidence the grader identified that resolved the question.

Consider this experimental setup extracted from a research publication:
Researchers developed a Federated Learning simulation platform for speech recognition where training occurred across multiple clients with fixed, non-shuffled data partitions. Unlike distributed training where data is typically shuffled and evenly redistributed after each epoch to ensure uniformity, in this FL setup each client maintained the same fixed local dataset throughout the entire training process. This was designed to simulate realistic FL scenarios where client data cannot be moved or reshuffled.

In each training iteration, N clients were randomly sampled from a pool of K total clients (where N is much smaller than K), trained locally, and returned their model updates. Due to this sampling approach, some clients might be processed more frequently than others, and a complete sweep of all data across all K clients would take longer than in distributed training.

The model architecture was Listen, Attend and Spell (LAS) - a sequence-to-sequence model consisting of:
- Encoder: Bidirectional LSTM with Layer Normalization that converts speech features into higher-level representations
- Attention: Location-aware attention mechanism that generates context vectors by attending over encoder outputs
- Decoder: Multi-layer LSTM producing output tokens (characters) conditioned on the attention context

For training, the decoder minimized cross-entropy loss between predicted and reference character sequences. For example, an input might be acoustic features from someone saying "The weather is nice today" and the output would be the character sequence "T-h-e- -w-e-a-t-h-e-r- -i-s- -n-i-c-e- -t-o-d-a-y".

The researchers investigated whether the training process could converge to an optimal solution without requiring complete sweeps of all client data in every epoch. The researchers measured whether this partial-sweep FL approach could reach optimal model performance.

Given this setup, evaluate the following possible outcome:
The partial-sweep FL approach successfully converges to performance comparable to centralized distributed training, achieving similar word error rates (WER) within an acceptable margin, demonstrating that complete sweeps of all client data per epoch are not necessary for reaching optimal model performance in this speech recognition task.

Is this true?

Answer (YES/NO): YES